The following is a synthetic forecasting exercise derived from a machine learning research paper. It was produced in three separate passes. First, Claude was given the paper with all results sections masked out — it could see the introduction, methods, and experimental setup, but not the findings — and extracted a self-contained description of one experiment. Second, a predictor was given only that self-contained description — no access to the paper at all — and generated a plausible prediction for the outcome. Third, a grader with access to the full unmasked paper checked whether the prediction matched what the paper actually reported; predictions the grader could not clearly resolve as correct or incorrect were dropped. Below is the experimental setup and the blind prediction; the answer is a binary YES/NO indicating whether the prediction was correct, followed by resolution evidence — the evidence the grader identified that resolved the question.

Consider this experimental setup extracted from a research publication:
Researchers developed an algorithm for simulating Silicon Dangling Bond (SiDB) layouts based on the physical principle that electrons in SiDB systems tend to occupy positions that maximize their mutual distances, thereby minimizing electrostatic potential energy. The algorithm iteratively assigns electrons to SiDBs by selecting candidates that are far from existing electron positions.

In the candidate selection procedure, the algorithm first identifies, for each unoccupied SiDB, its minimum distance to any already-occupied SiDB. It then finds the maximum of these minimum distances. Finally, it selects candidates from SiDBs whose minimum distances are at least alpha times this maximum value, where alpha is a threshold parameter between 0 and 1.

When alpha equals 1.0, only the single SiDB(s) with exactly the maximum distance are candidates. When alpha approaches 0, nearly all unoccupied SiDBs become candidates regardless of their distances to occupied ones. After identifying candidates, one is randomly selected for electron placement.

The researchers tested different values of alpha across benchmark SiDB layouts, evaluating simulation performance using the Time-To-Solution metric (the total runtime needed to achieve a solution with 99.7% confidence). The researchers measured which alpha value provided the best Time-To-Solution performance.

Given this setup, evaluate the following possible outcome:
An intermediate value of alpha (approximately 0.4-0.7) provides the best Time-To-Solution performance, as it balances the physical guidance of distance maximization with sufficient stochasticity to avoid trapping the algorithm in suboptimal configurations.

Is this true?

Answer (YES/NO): YES